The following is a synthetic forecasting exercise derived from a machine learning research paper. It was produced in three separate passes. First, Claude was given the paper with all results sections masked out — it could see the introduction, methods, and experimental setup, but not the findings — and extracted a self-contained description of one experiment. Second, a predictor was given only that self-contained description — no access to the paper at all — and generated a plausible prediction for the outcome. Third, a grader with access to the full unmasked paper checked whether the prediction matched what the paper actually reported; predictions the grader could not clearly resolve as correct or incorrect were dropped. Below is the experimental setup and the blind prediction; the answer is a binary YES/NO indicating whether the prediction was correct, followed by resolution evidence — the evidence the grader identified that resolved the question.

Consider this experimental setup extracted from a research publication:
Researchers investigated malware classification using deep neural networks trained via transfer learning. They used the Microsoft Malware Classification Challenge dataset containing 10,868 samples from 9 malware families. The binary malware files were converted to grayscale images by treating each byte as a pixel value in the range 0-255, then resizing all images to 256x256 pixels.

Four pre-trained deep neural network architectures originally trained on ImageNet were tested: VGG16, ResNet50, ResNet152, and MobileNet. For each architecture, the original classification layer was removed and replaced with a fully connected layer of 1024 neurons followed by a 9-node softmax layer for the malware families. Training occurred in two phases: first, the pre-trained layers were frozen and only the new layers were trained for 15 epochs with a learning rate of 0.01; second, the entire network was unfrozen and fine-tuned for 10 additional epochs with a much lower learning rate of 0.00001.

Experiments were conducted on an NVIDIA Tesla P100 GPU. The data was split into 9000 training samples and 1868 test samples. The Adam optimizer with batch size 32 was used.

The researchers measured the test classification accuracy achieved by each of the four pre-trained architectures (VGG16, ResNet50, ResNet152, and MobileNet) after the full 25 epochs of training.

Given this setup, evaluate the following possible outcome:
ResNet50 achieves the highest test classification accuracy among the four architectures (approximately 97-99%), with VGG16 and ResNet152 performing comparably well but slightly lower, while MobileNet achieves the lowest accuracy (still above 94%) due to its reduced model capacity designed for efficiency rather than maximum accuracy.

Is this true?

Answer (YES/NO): NO